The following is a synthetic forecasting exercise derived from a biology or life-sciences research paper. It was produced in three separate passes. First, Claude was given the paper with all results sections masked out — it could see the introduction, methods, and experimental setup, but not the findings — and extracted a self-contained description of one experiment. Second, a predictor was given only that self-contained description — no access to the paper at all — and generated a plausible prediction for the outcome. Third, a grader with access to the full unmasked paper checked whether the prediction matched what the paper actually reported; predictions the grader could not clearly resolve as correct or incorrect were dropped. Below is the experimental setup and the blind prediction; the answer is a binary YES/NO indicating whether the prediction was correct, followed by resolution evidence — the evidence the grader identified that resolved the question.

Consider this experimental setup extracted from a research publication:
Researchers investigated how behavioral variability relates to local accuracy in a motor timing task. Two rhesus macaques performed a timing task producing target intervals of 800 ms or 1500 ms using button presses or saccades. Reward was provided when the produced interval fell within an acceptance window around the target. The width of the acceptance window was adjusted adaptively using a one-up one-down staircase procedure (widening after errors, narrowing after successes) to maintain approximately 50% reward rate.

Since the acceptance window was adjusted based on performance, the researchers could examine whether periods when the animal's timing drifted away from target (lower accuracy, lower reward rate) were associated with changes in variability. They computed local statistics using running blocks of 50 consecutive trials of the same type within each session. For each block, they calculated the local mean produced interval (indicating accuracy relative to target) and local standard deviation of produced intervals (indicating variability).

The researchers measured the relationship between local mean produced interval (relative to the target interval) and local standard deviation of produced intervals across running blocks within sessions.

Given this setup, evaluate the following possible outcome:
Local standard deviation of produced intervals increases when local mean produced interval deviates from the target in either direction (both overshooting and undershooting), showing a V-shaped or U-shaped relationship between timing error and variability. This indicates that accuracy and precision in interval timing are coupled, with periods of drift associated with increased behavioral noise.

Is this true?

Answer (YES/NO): YES